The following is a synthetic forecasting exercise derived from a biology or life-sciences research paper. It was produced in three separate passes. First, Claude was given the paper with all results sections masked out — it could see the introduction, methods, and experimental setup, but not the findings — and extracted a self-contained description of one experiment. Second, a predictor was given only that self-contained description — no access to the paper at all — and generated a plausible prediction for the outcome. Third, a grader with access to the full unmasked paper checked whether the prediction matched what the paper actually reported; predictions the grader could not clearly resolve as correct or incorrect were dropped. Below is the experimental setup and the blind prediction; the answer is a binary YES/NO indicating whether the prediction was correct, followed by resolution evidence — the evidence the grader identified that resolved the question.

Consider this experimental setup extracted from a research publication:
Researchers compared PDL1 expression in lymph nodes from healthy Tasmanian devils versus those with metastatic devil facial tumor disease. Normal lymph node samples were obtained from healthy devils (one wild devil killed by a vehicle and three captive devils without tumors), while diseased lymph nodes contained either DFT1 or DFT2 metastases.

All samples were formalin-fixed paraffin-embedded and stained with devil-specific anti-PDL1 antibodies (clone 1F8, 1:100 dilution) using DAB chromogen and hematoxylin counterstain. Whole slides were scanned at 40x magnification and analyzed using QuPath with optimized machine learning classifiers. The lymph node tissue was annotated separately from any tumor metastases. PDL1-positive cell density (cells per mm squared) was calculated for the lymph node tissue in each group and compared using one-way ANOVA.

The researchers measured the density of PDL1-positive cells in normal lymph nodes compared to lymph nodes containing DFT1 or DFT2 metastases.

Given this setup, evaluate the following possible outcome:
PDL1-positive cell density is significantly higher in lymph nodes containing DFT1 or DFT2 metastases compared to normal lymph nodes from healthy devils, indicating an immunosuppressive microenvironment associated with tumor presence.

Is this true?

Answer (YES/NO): NO